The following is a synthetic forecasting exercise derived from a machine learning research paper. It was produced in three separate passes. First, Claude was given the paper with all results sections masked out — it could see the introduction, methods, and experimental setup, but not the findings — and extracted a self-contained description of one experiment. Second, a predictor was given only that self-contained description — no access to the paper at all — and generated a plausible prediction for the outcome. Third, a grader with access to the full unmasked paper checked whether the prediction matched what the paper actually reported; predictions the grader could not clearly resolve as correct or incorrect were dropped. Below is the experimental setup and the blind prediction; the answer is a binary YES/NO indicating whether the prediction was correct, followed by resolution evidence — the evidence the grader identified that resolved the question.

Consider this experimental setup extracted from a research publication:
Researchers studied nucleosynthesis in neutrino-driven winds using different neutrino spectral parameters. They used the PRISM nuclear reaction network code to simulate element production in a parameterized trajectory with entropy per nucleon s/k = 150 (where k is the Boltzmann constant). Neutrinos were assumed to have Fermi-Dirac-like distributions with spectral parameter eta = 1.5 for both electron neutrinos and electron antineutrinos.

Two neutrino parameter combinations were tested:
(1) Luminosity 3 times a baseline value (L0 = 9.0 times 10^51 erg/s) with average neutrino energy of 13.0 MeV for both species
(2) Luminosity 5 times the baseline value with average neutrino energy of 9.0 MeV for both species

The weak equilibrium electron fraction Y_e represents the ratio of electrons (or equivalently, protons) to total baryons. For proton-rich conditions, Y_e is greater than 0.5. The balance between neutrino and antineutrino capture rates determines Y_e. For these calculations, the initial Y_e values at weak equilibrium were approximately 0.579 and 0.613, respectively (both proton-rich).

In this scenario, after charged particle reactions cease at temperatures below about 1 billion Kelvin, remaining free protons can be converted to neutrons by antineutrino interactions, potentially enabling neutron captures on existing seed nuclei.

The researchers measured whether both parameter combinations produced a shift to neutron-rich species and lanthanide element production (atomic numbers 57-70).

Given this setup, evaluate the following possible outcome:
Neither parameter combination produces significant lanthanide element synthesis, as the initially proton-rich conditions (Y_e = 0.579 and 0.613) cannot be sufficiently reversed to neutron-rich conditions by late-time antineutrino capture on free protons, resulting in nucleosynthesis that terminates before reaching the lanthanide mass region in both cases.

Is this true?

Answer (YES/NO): NO